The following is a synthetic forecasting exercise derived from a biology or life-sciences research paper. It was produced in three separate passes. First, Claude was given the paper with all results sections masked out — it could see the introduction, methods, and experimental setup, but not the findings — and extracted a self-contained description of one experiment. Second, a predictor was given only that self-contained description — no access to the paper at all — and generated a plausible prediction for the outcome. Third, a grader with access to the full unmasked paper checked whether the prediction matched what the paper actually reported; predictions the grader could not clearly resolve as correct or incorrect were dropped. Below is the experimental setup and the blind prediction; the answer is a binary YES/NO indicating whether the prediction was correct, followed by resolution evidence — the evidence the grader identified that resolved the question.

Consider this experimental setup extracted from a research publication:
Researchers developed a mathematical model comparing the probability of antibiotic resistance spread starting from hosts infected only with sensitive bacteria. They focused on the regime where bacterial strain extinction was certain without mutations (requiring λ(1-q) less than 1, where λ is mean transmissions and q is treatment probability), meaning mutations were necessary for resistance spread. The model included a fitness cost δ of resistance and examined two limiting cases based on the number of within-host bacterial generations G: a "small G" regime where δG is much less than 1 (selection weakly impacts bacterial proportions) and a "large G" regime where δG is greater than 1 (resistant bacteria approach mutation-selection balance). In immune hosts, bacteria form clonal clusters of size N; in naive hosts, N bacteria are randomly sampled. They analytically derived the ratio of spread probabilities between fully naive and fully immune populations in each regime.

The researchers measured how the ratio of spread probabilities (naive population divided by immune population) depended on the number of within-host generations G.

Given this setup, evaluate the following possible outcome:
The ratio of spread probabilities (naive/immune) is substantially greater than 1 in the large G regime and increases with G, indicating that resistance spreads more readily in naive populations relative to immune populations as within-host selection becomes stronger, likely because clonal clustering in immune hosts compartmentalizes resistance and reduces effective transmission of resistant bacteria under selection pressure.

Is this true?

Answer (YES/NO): NO